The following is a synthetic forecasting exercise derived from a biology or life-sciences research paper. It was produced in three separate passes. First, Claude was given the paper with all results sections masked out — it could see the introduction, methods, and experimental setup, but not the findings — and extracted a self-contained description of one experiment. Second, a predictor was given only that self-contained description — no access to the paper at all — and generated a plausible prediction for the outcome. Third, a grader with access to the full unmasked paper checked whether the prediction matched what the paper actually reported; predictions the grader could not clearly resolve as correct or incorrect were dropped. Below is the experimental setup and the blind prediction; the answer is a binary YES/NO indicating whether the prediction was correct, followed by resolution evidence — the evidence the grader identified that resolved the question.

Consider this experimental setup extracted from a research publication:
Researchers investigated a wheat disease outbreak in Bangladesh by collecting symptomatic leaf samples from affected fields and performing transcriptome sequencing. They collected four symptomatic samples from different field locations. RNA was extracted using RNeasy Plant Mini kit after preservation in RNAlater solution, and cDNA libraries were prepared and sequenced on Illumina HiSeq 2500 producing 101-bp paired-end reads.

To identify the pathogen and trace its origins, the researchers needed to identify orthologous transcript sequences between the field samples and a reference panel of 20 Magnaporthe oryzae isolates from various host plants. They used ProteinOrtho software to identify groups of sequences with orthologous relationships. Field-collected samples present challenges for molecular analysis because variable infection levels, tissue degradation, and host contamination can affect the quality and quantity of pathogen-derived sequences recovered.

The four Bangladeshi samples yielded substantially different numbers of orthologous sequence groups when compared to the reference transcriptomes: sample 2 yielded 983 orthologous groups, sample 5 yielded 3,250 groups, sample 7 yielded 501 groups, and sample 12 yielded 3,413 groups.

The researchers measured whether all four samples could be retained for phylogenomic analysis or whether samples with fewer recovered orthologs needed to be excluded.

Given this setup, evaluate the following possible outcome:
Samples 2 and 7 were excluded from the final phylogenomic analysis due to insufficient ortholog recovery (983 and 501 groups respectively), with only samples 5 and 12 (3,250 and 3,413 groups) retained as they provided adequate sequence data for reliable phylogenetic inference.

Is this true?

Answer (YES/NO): YES